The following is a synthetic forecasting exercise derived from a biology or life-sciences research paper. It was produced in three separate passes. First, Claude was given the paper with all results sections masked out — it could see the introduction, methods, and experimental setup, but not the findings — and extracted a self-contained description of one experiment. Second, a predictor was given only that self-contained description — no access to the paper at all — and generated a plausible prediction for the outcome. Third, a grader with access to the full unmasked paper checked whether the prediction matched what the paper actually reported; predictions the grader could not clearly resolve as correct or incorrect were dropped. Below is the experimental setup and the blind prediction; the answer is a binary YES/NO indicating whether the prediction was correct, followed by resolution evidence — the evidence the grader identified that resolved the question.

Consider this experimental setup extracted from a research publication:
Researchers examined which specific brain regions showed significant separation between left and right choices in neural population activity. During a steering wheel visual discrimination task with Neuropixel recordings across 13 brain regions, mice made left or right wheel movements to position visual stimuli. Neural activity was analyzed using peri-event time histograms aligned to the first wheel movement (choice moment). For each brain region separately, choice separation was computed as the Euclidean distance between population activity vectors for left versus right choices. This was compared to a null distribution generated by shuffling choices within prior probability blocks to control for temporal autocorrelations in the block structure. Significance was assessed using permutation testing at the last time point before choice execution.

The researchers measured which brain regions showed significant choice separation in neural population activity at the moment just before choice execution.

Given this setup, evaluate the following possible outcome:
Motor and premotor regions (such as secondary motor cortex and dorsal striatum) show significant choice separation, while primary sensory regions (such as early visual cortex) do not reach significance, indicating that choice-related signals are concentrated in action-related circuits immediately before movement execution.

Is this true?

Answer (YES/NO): NO